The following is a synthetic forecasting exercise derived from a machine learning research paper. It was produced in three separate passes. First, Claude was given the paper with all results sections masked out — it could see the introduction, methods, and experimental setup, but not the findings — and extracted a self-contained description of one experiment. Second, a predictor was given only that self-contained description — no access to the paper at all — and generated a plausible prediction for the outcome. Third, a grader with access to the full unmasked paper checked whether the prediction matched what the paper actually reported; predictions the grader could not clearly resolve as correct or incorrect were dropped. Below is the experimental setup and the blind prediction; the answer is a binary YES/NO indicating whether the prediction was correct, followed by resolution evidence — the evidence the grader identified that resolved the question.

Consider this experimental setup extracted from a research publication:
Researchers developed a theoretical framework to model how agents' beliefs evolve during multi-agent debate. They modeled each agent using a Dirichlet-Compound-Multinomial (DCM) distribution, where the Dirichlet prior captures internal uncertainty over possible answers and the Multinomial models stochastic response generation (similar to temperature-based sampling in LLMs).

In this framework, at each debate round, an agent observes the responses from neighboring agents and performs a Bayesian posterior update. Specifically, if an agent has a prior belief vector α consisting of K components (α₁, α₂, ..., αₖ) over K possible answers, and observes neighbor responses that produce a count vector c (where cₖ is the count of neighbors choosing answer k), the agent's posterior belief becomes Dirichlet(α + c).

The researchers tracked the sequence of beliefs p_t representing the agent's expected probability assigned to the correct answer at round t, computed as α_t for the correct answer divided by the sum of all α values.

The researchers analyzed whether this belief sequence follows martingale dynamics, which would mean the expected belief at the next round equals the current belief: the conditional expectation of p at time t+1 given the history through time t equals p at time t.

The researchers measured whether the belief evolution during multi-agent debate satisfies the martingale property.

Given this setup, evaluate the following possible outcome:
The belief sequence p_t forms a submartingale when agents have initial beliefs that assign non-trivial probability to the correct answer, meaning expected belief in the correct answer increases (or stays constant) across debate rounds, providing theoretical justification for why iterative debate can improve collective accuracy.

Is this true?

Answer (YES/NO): NO